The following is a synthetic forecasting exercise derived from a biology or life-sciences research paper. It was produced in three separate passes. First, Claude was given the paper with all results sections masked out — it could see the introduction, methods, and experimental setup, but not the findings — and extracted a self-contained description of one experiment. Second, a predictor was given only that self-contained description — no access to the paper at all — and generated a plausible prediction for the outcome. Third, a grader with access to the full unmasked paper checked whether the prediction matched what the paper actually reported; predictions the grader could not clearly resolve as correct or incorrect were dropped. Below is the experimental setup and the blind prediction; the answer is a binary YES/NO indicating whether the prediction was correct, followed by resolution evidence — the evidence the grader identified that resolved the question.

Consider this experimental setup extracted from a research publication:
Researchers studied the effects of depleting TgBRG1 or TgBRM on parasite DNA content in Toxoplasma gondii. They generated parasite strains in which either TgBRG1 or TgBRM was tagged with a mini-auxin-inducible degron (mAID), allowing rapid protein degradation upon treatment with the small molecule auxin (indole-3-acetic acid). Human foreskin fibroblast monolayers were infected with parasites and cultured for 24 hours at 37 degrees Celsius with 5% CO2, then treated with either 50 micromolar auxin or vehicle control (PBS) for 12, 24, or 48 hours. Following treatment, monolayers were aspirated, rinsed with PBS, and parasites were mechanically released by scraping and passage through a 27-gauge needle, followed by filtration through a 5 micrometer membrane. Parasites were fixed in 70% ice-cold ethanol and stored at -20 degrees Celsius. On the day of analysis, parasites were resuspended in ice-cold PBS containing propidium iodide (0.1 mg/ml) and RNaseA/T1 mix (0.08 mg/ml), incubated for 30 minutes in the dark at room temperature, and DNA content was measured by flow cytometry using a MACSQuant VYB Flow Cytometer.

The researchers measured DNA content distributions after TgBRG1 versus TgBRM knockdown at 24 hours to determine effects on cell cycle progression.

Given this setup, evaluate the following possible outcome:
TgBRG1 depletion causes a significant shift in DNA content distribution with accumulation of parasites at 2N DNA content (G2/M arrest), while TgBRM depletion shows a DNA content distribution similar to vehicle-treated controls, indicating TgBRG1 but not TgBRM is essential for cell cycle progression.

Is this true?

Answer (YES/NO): NO